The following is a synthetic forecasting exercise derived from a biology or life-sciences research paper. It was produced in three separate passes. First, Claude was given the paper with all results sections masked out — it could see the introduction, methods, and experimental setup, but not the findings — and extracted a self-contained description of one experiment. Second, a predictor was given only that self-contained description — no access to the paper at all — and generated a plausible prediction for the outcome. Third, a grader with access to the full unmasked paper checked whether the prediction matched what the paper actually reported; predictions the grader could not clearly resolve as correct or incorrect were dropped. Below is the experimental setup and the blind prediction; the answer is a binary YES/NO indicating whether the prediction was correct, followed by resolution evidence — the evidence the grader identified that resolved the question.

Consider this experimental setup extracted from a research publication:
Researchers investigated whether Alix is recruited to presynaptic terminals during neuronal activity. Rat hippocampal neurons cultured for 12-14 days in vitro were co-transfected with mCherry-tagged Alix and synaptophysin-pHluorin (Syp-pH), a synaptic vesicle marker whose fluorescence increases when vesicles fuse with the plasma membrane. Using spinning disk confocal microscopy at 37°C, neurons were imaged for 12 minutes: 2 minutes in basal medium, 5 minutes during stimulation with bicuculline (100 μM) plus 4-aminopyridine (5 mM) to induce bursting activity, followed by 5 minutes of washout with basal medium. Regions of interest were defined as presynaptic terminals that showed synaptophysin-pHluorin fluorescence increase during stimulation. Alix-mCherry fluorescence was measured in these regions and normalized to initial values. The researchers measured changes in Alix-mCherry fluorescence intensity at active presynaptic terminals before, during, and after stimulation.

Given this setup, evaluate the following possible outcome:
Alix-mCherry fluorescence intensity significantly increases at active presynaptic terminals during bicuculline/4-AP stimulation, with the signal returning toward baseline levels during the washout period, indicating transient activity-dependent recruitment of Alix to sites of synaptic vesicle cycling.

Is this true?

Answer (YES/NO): YES